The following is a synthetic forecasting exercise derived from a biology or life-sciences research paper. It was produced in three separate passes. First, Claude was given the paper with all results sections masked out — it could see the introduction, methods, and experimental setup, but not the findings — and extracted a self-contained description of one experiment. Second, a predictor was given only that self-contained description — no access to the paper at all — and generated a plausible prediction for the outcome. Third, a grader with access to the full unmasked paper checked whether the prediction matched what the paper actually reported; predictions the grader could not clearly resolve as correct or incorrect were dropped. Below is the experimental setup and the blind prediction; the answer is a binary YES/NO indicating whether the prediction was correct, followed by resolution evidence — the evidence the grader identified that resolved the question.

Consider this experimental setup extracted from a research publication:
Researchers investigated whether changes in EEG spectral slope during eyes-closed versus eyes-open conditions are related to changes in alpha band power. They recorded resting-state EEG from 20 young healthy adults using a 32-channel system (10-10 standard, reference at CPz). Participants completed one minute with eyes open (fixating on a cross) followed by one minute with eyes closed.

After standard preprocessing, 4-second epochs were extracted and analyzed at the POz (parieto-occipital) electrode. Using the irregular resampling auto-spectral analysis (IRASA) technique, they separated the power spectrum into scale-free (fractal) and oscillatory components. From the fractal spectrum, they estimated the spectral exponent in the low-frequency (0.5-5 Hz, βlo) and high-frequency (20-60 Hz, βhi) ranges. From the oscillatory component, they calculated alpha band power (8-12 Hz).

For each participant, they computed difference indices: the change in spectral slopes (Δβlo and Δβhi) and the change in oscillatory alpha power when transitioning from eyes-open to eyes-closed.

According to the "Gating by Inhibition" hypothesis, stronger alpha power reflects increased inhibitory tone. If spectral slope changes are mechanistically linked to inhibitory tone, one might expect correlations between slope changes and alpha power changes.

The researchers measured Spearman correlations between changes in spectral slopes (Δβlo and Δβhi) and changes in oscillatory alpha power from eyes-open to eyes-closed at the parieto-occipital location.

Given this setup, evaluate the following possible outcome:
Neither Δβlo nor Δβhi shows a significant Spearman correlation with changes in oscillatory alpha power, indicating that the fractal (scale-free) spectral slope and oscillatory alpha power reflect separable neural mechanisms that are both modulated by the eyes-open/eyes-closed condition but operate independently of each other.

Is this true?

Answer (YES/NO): YES